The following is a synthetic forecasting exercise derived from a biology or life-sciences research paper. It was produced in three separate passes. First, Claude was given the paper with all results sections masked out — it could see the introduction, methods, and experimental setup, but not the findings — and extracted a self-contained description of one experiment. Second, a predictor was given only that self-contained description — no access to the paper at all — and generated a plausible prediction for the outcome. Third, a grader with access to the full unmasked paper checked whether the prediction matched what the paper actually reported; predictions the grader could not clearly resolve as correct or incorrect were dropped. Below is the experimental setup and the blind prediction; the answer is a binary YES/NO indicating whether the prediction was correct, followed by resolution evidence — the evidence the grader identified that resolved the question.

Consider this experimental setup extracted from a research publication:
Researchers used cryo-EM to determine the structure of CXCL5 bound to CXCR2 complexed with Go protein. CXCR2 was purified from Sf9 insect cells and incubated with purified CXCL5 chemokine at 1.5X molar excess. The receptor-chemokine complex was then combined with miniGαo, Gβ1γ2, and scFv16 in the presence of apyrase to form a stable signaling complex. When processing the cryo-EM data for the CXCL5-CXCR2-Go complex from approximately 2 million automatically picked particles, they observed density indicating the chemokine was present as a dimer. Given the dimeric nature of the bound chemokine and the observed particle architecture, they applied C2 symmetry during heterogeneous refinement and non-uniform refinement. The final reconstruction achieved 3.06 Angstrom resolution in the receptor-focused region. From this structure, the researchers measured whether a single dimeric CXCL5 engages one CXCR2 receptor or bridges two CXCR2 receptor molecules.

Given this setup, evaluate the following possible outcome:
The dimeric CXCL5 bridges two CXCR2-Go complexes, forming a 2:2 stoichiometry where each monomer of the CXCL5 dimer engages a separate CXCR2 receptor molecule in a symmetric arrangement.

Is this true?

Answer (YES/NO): YES